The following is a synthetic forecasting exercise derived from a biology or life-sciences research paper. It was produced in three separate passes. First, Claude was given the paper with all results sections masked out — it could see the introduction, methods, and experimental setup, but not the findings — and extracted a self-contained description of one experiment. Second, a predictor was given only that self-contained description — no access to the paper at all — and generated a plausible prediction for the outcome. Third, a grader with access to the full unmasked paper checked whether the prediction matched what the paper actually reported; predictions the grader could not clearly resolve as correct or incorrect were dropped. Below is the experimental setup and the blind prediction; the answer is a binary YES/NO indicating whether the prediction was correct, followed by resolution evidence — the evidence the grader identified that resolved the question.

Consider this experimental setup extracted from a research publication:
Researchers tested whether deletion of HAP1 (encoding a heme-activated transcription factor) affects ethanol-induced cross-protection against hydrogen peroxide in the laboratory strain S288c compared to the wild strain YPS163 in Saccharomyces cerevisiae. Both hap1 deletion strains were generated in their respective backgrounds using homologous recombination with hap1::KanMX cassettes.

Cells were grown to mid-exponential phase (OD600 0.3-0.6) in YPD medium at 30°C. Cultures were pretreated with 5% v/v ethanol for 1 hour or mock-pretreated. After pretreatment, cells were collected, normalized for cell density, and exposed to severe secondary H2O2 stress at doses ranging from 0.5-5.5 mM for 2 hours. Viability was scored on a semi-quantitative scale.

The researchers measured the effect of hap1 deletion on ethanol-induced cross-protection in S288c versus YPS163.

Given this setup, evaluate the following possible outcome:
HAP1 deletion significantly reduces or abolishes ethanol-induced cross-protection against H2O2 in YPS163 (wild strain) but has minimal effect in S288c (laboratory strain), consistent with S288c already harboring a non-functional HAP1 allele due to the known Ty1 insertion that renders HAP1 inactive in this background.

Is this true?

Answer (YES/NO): YES